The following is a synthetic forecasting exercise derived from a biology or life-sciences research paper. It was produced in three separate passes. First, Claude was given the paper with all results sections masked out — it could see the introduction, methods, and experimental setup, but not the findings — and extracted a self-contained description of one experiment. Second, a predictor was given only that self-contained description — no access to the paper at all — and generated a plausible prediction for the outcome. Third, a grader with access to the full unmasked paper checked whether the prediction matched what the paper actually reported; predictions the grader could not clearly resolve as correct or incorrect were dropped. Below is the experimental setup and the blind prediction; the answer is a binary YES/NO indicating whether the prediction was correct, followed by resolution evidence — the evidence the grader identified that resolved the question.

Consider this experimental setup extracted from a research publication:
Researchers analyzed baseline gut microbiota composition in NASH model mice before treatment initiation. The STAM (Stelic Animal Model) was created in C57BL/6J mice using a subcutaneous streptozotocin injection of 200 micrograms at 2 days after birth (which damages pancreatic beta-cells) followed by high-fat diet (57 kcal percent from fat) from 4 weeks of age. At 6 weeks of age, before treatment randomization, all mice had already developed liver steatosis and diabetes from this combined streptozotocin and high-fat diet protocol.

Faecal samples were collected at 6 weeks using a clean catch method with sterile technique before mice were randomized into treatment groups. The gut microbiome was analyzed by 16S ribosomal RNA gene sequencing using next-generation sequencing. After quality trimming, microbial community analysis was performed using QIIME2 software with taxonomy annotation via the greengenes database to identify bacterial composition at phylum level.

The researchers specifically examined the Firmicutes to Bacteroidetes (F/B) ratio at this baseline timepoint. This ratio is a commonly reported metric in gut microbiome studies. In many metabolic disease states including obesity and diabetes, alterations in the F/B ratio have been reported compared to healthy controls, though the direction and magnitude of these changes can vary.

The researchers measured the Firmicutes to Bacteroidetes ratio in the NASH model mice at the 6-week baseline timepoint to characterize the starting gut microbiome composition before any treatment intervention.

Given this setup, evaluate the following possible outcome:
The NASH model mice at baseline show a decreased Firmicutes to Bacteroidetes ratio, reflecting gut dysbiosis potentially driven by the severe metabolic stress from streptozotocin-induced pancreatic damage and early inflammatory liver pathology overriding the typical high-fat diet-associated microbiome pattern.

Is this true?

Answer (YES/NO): NO